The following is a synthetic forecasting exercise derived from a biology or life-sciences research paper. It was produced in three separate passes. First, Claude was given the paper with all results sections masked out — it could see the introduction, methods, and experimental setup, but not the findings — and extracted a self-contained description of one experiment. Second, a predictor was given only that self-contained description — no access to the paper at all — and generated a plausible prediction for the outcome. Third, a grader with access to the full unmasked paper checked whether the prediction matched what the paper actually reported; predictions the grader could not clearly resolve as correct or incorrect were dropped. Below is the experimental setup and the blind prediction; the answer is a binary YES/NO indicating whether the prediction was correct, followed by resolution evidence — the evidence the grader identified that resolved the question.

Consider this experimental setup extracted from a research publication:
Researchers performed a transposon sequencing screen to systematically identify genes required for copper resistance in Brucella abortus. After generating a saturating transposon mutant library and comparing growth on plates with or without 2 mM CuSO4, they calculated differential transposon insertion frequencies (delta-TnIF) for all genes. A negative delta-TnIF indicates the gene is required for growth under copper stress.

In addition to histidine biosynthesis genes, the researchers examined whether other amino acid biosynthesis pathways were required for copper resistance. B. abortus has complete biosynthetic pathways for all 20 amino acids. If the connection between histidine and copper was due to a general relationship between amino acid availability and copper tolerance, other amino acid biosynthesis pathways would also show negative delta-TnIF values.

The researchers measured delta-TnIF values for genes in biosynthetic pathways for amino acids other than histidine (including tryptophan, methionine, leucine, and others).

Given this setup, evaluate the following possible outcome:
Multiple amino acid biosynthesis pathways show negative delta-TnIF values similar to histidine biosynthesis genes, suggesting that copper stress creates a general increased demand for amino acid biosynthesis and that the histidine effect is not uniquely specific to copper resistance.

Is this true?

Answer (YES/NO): NO